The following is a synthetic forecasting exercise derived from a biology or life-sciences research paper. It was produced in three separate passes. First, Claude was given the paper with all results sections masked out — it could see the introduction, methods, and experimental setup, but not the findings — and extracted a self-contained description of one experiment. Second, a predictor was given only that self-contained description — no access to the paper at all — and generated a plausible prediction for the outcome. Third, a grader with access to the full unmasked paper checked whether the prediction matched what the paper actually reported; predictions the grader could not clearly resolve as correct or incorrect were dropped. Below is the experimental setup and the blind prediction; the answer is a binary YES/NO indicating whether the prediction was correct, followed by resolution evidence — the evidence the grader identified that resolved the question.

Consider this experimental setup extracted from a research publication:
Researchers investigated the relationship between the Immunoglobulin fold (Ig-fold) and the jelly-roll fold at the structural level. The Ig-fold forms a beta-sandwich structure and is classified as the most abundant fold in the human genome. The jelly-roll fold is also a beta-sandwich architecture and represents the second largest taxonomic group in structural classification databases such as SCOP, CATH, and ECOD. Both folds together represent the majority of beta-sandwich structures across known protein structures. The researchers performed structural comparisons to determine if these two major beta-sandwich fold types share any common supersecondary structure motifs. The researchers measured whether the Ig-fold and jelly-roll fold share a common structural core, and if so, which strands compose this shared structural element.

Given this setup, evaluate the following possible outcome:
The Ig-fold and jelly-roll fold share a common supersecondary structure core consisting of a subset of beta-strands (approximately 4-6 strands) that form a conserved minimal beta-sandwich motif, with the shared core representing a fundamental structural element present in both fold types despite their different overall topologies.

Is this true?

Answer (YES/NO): YES